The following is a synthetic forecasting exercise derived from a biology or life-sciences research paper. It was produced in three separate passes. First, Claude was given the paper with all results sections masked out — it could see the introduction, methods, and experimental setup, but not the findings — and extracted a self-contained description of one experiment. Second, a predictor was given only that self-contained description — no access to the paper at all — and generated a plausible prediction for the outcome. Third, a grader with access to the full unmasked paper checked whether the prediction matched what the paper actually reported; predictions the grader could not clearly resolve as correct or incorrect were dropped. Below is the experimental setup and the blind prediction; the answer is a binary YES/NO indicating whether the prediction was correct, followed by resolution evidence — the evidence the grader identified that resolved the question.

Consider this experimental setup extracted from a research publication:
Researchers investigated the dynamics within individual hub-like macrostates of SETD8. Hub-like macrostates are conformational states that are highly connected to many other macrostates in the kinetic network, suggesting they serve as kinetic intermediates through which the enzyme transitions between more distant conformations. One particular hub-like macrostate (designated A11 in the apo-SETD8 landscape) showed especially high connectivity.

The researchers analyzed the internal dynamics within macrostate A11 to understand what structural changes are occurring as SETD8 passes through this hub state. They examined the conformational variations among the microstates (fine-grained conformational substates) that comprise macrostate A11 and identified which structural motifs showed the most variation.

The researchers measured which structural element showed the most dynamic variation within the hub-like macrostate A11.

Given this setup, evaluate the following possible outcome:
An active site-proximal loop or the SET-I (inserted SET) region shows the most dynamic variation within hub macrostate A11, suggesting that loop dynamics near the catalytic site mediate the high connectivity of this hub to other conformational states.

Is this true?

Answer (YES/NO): YES